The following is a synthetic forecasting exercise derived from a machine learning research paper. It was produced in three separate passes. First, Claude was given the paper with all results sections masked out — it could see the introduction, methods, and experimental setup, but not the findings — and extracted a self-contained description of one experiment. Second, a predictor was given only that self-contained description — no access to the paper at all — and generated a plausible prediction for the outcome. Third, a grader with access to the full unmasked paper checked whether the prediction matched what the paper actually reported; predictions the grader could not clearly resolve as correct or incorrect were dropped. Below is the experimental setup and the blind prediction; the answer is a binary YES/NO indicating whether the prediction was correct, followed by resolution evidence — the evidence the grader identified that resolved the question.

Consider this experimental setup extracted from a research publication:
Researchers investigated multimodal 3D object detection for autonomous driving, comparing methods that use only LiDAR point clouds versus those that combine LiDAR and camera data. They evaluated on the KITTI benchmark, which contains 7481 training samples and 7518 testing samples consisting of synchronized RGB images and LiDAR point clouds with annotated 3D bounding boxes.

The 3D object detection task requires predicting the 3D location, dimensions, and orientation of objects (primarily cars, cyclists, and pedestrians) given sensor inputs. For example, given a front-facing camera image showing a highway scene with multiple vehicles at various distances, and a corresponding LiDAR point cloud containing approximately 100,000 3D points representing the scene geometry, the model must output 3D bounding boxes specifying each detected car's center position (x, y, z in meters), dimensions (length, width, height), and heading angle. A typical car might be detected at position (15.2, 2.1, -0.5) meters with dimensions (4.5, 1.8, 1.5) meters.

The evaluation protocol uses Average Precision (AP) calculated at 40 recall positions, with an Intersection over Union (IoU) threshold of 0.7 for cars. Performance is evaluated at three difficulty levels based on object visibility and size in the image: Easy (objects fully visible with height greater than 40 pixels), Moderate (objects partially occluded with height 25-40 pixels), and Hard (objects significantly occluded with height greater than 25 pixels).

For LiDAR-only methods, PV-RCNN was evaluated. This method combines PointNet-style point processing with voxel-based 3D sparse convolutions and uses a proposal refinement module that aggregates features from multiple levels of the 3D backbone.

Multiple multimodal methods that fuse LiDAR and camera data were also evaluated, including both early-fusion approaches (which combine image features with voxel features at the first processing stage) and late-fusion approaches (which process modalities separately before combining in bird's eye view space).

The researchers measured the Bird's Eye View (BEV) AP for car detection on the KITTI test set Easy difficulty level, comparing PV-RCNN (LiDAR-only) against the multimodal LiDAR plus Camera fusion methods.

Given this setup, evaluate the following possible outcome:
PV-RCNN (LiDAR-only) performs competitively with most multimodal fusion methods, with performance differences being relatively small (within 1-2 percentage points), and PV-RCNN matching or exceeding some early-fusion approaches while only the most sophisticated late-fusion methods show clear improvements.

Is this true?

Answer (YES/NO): NO